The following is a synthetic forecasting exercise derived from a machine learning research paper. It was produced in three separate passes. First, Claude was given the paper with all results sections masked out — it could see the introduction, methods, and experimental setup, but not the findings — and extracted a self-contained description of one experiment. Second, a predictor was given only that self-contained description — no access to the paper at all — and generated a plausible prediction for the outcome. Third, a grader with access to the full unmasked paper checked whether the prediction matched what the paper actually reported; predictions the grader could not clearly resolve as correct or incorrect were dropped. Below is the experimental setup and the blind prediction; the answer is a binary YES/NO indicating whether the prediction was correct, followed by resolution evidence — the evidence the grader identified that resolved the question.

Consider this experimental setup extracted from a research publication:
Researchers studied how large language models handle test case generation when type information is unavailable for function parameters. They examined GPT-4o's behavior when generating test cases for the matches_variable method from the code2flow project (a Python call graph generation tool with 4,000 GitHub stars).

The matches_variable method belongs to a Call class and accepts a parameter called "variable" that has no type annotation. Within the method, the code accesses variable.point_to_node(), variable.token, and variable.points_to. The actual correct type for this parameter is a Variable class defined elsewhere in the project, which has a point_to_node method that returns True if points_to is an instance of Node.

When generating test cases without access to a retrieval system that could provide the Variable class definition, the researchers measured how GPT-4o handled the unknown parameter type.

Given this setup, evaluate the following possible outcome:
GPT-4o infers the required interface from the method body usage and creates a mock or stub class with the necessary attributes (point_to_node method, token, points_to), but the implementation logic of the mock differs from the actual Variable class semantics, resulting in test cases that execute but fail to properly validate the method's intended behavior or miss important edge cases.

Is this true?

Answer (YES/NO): YES